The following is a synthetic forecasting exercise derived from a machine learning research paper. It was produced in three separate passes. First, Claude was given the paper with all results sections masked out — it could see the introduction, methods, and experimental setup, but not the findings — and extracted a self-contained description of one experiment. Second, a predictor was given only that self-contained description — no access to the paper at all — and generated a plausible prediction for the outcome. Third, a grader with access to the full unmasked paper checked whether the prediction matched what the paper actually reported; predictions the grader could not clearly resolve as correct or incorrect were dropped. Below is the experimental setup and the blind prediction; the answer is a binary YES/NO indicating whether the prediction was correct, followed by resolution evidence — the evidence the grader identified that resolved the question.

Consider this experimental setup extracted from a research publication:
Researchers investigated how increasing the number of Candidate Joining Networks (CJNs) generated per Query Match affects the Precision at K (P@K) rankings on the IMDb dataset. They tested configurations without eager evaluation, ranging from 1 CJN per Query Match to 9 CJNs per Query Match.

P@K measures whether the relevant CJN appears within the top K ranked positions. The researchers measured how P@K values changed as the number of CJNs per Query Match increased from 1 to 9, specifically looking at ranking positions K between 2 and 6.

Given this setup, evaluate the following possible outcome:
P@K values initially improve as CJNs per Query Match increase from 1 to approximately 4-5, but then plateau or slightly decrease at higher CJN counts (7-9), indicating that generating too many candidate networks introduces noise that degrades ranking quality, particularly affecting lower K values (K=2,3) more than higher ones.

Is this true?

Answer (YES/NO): NO